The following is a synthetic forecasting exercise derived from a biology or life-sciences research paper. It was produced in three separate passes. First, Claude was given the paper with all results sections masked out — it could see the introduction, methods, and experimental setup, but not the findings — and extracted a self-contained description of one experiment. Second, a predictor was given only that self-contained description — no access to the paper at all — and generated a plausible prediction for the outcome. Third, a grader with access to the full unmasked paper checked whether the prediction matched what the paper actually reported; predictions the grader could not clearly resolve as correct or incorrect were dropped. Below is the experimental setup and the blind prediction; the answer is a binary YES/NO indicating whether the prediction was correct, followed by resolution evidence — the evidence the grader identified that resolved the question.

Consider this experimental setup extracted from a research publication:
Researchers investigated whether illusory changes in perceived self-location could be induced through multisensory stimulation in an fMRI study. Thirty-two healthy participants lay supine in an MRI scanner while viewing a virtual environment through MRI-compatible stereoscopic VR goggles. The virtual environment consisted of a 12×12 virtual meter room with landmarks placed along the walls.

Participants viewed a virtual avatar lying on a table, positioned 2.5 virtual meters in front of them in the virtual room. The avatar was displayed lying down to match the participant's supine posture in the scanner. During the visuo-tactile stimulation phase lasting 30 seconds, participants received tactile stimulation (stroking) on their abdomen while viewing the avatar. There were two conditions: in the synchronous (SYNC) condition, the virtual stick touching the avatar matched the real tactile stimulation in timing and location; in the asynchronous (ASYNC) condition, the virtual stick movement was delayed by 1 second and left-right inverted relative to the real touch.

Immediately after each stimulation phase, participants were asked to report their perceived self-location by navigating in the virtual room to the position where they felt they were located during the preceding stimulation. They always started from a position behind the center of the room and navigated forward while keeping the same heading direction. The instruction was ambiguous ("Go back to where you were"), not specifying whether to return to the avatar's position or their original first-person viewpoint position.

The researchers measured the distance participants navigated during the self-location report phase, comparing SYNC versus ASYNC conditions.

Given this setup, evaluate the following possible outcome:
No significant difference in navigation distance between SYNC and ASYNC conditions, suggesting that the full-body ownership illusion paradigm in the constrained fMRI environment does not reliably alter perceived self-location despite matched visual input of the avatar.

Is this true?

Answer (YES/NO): NO